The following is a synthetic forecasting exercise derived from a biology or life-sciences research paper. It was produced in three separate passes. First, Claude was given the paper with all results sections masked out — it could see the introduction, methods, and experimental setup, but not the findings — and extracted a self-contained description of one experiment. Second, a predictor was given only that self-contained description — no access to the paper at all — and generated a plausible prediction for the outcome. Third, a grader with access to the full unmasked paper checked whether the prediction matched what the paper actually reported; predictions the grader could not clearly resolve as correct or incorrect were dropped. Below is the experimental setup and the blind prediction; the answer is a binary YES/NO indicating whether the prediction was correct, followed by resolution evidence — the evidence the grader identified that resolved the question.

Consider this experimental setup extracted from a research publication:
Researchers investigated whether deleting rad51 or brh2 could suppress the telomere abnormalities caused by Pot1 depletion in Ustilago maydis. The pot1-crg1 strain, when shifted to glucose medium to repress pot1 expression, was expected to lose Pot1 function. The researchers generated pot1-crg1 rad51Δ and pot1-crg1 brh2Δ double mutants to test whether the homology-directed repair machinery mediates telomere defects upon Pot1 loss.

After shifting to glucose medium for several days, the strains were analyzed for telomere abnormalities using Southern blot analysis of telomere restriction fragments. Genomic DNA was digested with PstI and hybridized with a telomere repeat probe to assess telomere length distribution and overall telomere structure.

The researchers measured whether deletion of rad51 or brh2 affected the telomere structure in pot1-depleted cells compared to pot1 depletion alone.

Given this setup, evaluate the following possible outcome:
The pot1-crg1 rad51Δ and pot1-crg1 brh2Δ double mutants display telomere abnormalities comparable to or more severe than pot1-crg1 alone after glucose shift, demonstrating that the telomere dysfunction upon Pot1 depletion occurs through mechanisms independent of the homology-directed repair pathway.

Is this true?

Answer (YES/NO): NO